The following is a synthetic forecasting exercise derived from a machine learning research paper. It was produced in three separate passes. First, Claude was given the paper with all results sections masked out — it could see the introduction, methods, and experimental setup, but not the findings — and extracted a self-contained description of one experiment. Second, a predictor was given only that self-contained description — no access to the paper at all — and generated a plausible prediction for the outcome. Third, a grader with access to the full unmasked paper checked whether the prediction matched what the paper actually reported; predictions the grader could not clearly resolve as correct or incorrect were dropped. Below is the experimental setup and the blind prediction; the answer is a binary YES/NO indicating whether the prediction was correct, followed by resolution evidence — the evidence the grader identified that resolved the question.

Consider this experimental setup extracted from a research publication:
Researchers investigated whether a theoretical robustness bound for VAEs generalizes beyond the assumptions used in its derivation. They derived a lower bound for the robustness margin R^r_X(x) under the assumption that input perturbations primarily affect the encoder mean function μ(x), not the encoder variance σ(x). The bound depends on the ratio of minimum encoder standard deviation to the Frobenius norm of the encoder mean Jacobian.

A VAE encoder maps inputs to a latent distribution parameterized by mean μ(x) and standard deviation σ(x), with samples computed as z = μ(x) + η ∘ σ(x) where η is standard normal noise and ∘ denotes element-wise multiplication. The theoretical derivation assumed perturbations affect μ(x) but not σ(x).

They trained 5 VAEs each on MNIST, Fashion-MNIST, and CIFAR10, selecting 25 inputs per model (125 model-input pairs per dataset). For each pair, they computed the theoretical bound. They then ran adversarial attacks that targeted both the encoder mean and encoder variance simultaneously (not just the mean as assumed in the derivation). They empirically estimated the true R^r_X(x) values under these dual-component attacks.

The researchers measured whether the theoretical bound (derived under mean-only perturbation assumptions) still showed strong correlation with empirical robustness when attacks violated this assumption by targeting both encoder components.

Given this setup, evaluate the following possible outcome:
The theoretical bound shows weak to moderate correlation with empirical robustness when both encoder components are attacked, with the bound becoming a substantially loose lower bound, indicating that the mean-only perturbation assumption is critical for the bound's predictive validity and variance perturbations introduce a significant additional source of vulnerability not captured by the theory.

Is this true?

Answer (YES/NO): NO